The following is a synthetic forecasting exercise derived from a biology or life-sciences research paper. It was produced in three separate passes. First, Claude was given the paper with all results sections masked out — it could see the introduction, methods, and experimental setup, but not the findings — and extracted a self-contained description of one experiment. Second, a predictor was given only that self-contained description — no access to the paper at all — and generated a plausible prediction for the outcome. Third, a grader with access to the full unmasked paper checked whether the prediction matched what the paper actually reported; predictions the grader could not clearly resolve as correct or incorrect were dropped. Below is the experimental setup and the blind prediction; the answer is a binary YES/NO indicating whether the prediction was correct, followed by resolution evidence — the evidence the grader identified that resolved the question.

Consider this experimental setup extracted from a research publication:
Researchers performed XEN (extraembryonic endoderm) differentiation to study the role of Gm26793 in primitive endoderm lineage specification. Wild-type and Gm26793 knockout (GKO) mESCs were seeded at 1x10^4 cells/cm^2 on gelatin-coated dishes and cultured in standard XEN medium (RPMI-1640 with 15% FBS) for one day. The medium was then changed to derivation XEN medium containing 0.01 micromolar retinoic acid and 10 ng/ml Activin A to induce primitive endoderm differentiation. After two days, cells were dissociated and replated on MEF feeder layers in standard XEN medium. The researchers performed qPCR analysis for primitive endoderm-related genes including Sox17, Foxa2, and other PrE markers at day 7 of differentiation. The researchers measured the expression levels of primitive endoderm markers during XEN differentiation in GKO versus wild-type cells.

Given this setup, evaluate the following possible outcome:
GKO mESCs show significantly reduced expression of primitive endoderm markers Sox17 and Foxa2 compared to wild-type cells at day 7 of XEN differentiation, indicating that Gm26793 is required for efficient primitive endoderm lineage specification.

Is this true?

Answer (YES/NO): NO